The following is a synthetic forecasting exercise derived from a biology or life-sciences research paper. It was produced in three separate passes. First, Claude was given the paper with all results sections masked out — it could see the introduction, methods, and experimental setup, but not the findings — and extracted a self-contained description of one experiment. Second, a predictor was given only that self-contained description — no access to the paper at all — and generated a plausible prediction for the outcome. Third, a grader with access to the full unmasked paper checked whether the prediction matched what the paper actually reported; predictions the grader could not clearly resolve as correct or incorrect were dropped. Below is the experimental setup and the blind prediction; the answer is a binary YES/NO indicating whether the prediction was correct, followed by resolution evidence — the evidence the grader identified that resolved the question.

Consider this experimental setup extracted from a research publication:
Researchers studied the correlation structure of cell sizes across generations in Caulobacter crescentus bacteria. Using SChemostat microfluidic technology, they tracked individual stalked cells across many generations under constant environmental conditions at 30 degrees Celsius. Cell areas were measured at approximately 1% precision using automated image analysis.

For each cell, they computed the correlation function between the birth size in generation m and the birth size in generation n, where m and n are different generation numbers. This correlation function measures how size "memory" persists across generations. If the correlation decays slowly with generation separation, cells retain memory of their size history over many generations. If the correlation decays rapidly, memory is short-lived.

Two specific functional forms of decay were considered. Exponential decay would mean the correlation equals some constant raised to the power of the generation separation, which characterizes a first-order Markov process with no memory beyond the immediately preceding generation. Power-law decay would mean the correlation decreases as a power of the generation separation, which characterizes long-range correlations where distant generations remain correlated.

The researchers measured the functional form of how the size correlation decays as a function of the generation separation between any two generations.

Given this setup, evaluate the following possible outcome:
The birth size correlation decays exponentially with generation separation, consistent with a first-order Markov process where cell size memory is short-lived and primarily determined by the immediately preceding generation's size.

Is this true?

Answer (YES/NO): YES